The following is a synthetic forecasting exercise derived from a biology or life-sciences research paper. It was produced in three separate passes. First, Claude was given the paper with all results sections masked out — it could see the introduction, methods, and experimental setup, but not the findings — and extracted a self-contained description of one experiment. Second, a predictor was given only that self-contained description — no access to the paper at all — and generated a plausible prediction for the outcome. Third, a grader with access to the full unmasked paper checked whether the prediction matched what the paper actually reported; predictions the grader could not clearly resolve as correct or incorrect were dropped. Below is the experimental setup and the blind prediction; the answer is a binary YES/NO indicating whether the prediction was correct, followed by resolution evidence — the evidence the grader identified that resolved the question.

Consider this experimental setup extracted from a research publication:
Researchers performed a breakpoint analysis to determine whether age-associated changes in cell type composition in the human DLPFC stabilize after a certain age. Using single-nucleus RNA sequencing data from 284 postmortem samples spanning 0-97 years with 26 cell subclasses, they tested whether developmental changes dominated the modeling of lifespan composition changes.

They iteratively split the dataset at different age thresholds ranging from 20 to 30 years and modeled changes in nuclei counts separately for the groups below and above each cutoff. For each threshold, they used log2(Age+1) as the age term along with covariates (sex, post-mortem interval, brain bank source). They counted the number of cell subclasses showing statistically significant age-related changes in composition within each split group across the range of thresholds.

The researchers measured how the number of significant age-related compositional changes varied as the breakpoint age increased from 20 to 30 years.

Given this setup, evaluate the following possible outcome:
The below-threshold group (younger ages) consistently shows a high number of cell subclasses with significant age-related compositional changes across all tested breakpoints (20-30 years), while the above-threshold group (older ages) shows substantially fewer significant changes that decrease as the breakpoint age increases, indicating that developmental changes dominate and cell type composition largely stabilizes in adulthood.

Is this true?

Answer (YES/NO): YES